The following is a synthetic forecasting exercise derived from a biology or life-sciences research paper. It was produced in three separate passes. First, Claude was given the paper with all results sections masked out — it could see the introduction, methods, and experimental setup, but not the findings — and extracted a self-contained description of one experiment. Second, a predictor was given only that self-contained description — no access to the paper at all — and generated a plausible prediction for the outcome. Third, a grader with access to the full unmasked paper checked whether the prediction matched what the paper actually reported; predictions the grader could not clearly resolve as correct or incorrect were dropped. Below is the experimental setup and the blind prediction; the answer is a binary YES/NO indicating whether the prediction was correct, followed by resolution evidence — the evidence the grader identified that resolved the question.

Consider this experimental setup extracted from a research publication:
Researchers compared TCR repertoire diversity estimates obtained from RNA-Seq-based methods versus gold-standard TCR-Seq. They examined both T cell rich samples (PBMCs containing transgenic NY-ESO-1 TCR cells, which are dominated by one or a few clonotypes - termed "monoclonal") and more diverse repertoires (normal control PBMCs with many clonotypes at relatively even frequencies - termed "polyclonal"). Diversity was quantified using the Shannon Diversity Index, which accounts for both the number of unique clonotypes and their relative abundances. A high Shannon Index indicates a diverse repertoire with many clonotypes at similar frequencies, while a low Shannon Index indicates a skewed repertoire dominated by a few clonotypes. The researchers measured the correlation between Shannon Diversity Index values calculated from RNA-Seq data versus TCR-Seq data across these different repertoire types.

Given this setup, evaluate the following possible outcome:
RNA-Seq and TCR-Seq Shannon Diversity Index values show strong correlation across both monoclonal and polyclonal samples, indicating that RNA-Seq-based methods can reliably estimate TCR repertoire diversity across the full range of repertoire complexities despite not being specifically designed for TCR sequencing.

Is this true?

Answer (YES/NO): NO